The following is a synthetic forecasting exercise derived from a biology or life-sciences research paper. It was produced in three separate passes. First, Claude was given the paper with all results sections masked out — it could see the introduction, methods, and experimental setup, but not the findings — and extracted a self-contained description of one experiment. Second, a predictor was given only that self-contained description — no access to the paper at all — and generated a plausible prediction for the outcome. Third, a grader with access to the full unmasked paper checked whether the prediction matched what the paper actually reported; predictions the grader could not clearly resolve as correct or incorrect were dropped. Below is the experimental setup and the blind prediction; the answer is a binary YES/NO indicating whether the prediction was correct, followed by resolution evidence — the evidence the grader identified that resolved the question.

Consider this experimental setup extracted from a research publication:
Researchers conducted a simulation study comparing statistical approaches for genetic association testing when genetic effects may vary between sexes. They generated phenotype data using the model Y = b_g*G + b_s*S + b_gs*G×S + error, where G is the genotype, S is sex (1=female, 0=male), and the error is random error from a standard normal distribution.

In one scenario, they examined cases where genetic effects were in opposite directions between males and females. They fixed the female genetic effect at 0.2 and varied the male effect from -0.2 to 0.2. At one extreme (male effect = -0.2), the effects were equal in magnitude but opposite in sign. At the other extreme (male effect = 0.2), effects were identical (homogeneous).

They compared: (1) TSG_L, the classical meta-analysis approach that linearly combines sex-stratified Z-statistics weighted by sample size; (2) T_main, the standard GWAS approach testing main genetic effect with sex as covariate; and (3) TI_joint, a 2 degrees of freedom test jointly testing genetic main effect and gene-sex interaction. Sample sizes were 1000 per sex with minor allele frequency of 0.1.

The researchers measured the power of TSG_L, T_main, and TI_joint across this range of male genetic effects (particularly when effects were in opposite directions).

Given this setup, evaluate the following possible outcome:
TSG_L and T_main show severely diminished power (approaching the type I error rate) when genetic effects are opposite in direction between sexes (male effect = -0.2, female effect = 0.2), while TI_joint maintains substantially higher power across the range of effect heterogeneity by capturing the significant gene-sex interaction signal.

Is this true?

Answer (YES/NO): YES